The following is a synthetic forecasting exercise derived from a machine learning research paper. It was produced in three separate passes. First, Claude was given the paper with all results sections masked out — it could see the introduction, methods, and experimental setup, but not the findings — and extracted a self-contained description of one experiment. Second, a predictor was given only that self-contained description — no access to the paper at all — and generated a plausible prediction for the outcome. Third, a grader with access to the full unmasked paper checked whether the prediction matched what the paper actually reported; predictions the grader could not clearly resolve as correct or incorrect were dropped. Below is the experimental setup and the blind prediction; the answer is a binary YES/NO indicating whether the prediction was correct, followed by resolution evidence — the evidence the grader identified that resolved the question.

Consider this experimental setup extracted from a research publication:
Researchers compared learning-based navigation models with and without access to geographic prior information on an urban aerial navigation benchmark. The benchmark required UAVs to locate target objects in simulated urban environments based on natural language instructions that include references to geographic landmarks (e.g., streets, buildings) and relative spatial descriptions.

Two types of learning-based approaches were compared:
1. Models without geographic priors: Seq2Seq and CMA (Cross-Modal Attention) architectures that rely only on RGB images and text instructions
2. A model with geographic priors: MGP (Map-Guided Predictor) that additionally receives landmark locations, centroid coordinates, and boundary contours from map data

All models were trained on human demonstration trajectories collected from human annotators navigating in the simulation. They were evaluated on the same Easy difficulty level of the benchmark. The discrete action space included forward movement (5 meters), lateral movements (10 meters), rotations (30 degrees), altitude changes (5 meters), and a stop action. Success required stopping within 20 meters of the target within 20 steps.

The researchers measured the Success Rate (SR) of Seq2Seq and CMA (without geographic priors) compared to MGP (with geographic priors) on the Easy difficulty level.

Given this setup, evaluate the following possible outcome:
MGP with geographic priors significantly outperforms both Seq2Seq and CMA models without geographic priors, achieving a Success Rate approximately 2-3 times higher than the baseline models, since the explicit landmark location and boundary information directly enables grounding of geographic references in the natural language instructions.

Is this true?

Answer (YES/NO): NO